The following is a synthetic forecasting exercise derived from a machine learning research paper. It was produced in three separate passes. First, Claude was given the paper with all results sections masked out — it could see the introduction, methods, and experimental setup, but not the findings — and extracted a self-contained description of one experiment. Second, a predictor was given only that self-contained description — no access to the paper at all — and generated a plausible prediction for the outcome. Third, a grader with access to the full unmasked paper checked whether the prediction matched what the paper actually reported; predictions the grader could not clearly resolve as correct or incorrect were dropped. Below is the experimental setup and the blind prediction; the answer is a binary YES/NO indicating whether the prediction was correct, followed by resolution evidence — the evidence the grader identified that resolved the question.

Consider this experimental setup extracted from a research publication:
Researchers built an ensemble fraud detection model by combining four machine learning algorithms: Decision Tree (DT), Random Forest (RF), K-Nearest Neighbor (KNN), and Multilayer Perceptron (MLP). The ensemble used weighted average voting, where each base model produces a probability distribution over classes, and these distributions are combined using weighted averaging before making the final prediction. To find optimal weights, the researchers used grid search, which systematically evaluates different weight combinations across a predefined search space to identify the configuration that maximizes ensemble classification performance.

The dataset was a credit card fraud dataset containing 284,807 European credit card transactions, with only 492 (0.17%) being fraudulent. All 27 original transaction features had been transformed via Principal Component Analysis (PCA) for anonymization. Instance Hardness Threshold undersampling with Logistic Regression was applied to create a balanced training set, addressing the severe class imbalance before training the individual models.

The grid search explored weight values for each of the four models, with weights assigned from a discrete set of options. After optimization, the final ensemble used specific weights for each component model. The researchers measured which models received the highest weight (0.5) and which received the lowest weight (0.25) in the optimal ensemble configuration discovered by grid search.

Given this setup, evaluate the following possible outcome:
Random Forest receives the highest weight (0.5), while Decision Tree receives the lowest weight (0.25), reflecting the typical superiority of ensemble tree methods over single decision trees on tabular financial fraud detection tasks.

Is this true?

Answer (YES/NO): YES